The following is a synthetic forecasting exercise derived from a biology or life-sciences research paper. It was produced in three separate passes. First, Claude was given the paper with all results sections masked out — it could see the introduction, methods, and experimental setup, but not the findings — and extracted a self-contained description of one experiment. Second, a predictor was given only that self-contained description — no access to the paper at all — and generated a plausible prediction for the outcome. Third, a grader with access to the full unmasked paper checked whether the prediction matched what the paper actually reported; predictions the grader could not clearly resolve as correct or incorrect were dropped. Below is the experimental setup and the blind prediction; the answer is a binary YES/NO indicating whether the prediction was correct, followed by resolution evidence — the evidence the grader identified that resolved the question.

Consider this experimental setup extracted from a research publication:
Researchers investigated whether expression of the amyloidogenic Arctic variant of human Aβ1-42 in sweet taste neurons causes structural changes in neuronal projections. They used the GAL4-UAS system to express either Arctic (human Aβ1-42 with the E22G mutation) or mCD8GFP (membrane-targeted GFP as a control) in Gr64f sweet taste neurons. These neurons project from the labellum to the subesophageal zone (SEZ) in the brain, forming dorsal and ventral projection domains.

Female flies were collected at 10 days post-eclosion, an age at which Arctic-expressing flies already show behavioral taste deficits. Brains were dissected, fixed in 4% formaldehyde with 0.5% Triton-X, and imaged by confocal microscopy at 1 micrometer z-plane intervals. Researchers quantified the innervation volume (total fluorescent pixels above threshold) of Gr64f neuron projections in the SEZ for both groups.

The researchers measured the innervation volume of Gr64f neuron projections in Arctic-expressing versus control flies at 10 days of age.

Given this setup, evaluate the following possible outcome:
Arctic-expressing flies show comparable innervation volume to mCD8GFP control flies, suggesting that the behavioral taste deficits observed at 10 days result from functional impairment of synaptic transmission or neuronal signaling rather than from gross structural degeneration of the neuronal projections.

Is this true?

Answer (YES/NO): NO